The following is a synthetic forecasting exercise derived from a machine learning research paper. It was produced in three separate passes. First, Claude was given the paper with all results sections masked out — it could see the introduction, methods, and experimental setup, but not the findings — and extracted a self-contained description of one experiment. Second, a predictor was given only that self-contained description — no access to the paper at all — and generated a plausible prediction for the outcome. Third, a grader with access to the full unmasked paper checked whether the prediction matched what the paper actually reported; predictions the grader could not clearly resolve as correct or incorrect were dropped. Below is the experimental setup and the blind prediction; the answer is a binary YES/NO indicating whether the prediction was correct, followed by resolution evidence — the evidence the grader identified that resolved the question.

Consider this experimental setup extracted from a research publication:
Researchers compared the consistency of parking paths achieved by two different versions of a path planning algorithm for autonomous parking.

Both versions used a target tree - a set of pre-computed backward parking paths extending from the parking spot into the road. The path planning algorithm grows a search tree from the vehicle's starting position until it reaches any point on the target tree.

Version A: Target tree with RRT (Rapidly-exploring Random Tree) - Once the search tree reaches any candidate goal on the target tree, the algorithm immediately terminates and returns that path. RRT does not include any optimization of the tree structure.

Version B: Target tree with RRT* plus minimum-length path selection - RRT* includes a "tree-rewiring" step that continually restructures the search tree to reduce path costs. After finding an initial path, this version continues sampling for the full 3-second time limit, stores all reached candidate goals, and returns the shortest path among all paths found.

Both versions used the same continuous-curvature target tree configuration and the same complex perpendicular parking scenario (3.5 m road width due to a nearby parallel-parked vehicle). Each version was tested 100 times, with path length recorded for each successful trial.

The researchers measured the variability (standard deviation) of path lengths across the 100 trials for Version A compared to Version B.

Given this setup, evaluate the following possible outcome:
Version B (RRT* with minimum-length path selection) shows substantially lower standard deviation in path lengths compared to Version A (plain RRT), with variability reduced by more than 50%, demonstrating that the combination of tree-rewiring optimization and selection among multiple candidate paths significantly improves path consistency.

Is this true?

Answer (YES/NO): NO